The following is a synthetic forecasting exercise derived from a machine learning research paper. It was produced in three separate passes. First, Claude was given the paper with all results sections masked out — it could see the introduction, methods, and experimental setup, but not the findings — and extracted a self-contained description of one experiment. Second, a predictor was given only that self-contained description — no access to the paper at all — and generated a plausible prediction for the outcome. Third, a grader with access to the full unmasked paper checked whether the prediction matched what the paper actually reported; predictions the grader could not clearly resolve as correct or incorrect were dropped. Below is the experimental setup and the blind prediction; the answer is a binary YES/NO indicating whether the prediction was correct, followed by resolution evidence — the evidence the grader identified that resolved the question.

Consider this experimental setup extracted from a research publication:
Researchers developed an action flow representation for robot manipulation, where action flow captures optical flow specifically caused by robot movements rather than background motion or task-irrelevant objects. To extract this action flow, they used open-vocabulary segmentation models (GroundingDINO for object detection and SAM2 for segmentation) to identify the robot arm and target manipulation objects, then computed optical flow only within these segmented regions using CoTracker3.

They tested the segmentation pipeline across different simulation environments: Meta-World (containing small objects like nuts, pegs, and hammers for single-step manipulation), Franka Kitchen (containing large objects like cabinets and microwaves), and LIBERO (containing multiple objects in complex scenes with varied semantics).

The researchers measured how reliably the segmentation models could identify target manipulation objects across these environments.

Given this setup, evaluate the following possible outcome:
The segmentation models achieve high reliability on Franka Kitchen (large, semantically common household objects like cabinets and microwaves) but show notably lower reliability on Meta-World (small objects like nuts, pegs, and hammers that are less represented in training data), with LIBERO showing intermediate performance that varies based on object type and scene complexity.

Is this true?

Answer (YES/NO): NO